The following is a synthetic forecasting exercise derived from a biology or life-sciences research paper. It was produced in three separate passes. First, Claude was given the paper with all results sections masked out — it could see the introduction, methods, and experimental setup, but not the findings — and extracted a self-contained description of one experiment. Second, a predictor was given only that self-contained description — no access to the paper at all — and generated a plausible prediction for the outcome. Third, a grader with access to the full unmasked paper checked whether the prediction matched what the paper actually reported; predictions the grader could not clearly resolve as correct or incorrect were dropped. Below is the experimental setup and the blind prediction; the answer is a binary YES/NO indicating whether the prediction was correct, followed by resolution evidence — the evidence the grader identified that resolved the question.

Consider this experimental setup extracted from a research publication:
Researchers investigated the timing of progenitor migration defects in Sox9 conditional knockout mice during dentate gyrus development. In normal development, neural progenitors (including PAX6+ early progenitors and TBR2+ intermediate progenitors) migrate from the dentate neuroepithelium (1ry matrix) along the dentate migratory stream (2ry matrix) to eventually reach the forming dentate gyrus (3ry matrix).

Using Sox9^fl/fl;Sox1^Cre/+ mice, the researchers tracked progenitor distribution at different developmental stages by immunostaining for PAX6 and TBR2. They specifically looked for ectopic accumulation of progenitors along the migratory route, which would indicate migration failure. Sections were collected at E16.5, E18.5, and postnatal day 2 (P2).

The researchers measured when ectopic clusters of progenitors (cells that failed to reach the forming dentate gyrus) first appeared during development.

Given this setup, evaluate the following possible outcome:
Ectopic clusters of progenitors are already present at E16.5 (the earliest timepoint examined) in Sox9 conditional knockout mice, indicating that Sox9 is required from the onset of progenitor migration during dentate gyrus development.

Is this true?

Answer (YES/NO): NO